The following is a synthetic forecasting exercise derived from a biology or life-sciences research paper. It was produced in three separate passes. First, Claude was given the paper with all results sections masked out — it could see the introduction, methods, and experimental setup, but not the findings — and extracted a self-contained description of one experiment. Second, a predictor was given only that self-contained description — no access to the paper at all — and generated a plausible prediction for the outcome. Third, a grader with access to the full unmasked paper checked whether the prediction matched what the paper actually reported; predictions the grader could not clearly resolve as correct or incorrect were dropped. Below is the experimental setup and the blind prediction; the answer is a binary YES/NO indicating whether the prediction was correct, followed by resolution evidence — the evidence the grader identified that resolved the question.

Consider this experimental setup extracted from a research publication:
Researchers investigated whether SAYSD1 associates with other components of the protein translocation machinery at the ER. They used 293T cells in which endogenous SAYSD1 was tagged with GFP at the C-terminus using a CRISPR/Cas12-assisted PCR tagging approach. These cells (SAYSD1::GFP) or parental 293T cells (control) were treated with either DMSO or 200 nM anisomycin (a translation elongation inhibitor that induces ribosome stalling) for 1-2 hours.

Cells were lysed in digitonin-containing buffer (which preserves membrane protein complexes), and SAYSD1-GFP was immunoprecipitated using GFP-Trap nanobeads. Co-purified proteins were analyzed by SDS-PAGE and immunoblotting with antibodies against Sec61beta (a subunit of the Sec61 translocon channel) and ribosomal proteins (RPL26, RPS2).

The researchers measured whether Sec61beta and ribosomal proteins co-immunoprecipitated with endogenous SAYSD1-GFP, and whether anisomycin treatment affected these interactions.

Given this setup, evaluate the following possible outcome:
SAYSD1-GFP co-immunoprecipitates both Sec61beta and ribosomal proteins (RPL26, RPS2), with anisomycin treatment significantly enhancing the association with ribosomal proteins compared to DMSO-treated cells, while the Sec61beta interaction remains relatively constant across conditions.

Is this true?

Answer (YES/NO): NO